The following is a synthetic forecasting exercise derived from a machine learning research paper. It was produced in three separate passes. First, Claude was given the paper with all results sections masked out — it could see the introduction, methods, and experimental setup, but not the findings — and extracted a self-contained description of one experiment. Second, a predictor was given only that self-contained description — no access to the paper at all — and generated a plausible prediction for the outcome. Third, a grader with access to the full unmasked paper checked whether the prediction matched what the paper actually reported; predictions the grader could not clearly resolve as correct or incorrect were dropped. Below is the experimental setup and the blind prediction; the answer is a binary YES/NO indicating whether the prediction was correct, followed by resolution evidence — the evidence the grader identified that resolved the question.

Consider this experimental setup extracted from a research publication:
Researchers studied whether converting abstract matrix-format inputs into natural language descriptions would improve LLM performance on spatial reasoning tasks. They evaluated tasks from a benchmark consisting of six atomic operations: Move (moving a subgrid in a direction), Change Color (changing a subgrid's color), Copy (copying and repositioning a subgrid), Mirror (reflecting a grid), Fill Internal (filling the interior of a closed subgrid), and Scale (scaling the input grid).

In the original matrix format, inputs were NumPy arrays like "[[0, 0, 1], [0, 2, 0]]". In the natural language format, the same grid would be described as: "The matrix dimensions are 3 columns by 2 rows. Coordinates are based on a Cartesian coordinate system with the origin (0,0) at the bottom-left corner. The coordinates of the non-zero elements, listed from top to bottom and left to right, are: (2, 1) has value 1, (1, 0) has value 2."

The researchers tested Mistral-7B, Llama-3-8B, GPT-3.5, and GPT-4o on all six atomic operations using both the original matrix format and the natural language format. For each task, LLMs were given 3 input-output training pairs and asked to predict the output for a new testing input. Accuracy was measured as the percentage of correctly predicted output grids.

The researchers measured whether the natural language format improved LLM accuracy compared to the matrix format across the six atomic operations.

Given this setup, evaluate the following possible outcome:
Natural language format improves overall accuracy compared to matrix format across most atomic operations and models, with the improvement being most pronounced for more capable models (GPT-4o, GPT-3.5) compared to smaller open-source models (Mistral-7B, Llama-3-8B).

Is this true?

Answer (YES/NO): NO